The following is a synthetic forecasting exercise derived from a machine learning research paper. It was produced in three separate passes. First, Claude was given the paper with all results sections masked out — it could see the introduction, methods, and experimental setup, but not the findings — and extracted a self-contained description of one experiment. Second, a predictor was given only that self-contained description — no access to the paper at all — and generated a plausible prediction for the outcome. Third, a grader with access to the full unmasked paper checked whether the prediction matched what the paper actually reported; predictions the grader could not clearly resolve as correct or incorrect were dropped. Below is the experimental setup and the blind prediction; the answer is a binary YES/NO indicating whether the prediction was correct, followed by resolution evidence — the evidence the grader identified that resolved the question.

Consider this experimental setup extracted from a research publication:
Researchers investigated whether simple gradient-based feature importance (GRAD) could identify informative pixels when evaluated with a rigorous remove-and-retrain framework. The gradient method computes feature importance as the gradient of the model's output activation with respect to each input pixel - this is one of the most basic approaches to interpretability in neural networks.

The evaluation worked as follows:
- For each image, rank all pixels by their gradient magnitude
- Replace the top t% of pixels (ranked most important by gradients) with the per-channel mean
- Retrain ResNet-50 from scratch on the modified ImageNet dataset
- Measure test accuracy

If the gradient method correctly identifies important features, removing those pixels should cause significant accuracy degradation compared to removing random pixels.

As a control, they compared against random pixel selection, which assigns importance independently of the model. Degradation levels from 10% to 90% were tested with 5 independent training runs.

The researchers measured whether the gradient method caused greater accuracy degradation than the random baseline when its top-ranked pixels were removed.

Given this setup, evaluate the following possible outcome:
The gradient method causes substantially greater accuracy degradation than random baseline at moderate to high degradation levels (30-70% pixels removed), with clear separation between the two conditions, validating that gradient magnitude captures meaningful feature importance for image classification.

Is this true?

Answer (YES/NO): NO